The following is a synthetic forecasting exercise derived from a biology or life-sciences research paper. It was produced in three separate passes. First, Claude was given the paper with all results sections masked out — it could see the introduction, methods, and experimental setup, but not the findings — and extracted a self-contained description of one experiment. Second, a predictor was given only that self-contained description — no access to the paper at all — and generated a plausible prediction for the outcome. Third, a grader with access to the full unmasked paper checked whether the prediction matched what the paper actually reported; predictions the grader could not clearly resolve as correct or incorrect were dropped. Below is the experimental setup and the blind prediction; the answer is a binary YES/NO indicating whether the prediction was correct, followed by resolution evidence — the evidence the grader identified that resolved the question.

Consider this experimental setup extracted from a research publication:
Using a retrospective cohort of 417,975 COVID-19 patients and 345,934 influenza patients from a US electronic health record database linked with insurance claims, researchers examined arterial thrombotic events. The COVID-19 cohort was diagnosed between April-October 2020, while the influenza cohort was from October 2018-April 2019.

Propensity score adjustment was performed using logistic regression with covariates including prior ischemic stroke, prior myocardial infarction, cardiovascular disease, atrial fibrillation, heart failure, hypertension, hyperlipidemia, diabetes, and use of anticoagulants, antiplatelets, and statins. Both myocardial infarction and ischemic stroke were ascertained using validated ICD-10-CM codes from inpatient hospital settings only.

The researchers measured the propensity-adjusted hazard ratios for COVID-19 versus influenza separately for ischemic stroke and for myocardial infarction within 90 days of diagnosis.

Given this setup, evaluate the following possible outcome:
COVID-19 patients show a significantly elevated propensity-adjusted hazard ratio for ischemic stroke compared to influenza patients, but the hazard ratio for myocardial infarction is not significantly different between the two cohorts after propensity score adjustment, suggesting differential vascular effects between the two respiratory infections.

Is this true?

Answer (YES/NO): NO